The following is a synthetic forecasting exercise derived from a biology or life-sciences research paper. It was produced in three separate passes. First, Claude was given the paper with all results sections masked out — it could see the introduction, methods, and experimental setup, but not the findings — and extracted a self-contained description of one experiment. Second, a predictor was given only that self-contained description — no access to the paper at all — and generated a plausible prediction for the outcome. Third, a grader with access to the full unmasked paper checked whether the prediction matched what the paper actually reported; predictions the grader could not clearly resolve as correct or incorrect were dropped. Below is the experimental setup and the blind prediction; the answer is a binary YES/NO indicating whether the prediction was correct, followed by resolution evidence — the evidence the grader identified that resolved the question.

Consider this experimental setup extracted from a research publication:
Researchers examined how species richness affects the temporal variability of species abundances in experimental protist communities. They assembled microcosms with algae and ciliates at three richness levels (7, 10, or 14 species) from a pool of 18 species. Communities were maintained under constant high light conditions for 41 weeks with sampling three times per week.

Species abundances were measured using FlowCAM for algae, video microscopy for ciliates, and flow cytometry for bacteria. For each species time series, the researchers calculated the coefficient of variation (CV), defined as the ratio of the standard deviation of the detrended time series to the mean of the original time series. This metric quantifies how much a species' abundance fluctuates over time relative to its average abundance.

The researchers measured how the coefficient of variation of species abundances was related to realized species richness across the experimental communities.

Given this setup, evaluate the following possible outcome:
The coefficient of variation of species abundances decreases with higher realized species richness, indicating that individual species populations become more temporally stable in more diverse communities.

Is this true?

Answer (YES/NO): NO